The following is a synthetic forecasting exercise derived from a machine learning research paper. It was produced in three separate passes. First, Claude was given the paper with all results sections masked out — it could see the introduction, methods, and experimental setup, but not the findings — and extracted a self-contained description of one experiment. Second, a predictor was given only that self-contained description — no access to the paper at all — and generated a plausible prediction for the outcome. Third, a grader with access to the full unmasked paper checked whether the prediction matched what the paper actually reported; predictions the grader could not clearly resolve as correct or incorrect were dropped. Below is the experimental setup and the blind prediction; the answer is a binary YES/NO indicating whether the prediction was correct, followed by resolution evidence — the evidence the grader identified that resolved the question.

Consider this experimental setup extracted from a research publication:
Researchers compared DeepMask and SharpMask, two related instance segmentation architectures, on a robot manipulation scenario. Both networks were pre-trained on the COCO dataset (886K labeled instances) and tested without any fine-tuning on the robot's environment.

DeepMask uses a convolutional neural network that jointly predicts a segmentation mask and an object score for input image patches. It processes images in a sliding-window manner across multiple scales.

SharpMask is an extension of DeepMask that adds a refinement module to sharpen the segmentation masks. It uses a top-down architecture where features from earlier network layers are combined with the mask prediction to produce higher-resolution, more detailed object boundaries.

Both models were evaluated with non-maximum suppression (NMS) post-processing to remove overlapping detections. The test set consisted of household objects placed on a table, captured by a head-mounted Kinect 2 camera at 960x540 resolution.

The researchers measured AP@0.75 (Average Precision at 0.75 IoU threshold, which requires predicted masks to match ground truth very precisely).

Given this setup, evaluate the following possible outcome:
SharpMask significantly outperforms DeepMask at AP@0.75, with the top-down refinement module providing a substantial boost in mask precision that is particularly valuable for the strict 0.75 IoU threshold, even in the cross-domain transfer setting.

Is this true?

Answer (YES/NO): NO